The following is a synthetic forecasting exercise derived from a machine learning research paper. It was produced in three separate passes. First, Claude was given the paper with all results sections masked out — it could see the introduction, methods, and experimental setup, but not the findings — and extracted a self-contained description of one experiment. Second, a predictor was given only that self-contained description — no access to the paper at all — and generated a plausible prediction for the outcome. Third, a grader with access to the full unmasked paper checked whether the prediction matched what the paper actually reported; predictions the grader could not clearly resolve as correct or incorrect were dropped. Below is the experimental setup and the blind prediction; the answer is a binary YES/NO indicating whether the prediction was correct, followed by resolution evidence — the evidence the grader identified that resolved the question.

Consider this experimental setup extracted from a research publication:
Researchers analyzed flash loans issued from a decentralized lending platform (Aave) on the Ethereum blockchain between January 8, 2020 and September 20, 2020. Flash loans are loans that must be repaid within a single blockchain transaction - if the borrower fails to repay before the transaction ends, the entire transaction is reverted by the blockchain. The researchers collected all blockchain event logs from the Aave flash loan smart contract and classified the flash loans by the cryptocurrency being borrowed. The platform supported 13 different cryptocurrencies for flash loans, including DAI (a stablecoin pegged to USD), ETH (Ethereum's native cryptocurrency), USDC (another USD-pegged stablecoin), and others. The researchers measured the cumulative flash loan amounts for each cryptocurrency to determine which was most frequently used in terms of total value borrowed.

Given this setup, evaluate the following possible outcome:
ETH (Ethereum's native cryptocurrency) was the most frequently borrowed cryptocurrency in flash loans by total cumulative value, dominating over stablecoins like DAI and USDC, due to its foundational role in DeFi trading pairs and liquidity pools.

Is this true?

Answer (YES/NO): NO